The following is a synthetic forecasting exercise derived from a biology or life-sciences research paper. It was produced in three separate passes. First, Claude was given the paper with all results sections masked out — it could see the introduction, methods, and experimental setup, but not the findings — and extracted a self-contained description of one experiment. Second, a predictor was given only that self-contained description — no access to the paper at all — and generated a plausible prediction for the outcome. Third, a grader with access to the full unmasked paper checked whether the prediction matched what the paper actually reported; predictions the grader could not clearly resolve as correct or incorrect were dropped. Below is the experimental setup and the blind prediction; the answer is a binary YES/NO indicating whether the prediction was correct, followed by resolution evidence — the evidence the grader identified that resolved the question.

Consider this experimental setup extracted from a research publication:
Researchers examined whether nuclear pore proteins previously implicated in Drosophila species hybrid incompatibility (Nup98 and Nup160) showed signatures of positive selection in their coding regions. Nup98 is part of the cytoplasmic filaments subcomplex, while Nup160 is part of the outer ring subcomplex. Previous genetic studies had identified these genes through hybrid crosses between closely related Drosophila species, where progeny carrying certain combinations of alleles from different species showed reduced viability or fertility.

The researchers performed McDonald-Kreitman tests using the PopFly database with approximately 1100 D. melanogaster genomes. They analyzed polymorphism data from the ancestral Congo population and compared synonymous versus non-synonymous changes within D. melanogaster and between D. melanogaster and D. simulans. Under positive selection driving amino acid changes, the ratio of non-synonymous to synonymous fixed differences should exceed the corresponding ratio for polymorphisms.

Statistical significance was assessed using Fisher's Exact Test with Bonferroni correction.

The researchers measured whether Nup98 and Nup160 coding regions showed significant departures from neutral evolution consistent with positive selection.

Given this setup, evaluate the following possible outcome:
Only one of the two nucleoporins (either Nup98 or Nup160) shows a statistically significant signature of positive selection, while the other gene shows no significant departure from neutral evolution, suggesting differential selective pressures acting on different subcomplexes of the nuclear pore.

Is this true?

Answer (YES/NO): NO